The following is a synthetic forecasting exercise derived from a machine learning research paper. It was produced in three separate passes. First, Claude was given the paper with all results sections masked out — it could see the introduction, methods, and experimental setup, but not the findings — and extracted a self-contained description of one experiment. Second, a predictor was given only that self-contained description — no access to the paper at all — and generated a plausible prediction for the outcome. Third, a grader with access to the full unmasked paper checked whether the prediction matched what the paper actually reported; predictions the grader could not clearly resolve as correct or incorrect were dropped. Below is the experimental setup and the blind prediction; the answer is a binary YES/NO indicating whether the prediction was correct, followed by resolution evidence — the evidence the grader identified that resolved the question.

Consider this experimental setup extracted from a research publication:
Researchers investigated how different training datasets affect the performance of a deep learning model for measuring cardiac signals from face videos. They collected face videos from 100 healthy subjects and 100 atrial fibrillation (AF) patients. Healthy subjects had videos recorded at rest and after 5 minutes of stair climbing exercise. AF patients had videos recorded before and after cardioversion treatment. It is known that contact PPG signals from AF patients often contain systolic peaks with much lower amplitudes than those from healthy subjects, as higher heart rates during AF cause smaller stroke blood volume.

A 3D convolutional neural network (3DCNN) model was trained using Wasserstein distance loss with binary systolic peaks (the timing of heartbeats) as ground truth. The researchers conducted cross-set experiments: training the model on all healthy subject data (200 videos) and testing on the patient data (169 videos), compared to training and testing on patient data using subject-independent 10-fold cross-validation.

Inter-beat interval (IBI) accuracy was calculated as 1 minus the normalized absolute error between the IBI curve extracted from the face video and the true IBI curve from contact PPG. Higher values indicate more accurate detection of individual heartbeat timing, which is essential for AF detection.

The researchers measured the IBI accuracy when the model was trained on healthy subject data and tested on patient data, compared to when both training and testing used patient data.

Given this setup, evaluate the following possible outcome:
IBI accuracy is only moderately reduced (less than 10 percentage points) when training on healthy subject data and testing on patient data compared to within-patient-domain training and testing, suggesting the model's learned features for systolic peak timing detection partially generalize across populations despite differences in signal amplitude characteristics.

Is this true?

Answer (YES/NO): YES